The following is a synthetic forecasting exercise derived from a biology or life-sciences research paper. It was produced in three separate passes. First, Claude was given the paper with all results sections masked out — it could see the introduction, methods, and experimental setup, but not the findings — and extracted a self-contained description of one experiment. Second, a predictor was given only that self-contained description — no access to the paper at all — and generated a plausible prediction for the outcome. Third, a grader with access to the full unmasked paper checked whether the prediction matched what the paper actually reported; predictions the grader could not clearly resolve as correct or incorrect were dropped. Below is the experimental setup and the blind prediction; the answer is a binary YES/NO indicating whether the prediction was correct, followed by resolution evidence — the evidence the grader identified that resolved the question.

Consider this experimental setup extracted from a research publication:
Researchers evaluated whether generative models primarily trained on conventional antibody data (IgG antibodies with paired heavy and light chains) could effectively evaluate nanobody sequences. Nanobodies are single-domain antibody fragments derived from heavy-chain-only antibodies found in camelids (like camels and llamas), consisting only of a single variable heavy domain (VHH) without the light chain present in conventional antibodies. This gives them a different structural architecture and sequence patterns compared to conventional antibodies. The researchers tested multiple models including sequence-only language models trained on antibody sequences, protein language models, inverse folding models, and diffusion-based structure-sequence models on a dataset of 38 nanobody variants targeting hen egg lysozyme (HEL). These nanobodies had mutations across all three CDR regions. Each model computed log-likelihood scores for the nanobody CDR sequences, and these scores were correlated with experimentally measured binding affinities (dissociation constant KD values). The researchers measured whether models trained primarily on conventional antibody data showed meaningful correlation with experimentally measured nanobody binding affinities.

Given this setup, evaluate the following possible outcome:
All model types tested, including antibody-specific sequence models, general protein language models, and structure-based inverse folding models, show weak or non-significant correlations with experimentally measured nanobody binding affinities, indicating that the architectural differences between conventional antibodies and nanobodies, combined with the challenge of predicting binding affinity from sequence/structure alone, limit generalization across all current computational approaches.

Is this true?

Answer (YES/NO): NO